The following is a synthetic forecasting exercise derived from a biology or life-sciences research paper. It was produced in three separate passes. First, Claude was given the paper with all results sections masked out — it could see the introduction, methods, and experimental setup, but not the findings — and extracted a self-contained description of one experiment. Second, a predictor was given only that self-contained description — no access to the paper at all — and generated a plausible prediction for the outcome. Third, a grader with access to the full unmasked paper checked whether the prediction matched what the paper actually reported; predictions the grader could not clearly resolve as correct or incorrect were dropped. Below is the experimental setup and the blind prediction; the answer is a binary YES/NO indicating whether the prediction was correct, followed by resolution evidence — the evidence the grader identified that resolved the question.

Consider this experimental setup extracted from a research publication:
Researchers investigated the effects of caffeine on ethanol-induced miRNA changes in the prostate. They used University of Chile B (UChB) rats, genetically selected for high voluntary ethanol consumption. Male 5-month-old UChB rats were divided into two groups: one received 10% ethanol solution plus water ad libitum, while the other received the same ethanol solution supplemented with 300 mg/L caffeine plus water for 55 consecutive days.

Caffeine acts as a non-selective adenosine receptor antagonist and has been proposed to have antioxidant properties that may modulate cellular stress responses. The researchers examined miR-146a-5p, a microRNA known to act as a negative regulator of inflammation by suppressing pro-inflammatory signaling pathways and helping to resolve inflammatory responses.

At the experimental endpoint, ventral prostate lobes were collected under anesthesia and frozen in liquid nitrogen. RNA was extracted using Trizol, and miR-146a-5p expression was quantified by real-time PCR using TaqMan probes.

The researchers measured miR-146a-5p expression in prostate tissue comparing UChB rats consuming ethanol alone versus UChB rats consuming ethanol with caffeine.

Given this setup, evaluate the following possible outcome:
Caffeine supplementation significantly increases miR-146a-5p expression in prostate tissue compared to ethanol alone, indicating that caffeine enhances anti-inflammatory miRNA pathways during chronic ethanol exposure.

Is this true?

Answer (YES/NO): NO